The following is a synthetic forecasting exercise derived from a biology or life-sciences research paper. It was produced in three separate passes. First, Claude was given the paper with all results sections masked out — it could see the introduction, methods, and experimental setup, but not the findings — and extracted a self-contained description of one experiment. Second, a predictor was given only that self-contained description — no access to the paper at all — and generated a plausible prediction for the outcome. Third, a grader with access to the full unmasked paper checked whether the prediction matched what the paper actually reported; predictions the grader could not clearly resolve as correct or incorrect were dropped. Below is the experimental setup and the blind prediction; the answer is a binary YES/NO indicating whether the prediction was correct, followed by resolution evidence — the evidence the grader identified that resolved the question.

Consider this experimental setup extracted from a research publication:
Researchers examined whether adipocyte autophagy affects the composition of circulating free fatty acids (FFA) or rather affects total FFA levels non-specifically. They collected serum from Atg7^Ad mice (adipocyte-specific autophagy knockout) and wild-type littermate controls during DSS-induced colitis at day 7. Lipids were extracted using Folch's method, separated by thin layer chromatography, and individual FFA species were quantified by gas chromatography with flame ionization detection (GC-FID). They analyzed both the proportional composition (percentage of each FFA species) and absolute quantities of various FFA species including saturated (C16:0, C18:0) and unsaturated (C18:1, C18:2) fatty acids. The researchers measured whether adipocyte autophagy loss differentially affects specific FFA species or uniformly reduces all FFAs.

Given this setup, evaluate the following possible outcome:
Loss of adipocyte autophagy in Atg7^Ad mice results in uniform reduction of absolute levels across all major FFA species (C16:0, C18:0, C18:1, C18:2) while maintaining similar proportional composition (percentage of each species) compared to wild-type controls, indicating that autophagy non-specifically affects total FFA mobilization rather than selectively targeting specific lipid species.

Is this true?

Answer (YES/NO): YES